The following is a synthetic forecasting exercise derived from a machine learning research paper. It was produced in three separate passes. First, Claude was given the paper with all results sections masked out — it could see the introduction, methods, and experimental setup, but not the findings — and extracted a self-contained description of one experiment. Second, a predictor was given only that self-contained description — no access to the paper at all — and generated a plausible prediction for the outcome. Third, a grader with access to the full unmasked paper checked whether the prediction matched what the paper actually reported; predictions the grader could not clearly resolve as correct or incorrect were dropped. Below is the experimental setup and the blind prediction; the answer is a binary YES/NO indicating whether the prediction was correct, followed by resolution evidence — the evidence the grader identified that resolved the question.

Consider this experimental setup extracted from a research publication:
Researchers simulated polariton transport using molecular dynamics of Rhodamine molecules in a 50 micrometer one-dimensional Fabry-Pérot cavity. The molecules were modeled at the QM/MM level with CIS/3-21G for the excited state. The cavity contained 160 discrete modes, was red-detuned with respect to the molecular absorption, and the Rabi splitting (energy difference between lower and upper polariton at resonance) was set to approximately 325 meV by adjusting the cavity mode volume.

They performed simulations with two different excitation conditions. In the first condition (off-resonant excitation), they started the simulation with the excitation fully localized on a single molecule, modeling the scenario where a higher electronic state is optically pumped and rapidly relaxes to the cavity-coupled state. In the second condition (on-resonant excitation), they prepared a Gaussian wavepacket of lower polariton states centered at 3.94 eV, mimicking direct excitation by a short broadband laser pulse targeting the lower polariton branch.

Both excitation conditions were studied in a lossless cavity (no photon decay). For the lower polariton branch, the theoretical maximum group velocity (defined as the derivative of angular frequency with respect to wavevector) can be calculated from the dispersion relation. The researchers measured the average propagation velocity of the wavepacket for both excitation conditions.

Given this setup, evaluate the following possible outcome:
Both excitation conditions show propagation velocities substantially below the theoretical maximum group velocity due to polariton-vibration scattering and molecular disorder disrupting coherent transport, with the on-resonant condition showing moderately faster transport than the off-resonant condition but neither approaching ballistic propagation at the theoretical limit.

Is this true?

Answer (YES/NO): NO